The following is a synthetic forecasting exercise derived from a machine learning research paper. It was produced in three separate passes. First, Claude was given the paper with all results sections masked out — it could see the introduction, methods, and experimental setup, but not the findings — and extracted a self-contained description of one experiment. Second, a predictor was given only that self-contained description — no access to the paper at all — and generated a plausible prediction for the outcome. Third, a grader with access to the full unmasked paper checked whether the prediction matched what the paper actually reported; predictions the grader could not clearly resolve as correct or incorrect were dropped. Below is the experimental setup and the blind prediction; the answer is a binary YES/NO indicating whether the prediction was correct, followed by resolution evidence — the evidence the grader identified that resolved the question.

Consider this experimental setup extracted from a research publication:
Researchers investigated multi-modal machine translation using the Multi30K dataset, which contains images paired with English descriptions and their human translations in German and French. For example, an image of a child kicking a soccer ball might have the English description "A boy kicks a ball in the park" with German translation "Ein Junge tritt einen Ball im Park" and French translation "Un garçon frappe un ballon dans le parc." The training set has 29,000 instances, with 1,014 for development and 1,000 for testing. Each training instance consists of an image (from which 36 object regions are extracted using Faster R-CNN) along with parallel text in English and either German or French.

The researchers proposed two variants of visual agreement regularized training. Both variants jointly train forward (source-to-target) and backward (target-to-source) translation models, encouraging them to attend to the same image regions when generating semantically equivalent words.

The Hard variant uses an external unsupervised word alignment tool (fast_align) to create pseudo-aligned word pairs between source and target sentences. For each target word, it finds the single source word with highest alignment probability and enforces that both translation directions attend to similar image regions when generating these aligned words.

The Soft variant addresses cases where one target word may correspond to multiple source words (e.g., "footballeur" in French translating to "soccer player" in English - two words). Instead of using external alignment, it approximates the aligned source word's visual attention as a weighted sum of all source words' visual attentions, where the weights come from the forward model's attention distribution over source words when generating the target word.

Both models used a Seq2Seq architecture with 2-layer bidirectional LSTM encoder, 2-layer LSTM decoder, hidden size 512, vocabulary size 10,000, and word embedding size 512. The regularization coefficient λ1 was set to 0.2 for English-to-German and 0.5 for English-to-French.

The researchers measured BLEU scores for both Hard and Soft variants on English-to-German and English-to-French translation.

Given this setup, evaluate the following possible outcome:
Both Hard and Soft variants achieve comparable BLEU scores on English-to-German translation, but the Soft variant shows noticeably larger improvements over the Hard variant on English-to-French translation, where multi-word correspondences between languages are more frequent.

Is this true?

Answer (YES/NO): NO